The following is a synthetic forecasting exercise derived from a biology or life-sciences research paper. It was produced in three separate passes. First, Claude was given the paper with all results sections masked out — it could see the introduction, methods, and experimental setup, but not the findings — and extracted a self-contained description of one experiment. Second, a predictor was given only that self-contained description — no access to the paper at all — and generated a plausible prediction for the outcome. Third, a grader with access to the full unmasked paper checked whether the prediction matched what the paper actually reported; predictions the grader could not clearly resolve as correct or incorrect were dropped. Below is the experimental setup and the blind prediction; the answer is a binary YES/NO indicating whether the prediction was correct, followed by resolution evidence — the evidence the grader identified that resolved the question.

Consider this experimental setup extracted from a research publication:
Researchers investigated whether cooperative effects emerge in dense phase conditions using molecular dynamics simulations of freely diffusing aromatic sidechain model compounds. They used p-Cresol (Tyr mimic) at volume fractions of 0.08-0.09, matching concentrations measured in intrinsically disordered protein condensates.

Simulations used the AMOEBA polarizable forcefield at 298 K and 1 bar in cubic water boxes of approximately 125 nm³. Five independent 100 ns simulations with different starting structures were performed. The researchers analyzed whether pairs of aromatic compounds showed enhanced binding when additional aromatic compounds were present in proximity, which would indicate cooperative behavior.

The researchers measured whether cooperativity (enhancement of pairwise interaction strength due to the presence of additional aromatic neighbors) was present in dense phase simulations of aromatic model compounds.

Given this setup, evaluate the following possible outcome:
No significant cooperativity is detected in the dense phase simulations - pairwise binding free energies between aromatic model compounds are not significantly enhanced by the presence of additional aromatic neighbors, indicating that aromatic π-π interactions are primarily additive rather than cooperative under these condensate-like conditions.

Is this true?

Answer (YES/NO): NO